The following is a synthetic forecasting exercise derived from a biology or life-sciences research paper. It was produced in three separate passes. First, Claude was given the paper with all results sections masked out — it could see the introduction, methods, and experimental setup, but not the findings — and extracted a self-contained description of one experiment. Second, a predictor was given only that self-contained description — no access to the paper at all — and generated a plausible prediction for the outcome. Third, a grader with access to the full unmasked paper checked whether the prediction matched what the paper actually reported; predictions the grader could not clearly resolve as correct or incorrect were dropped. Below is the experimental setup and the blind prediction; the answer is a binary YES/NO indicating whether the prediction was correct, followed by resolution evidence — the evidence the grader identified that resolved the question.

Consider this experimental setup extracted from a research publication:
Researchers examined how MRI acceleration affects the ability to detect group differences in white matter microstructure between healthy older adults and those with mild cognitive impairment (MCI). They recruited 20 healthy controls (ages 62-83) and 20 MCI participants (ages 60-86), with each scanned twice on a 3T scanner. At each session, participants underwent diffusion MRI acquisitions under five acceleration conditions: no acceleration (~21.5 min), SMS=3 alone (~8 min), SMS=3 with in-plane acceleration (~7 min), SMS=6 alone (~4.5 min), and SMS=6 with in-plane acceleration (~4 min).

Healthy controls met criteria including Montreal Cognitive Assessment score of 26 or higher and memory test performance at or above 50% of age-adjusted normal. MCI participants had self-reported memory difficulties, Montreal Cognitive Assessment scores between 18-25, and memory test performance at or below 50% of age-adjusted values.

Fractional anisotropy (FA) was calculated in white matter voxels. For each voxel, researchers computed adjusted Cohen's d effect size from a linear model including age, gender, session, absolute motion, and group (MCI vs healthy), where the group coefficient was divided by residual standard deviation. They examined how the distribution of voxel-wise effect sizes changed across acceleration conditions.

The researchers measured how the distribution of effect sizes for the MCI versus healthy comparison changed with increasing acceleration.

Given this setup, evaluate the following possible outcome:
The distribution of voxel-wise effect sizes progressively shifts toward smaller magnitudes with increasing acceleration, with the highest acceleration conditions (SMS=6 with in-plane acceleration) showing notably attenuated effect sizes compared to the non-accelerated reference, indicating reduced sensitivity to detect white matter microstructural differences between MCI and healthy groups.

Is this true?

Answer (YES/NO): NO